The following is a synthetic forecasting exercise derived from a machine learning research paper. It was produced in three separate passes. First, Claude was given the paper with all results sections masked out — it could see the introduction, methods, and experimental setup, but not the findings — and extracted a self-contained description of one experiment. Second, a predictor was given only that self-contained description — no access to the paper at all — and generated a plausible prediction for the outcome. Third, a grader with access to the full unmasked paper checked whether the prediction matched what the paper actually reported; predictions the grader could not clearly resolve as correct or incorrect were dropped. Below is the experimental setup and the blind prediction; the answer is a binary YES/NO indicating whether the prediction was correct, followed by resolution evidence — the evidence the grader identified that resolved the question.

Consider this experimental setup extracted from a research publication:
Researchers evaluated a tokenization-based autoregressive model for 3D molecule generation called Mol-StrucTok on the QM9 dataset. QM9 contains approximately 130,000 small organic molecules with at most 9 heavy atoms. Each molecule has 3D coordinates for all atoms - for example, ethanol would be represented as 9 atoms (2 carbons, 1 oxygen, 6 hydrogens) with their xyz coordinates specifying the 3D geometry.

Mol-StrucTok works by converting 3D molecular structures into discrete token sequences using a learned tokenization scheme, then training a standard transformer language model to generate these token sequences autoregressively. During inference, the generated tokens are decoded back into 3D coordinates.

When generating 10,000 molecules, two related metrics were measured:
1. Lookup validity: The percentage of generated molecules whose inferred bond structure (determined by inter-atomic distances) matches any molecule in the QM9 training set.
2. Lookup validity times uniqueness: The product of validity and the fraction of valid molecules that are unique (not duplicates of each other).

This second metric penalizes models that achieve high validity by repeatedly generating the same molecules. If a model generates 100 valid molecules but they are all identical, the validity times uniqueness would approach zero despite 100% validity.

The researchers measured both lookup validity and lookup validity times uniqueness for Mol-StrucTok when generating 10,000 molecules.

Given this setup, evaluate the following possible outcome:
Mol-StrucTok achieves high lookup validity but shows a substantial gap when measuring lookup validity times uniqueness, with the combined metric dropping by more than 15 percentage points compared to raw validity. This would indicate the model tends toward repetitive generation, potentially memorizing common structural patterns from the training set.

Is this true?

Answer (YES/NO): NO